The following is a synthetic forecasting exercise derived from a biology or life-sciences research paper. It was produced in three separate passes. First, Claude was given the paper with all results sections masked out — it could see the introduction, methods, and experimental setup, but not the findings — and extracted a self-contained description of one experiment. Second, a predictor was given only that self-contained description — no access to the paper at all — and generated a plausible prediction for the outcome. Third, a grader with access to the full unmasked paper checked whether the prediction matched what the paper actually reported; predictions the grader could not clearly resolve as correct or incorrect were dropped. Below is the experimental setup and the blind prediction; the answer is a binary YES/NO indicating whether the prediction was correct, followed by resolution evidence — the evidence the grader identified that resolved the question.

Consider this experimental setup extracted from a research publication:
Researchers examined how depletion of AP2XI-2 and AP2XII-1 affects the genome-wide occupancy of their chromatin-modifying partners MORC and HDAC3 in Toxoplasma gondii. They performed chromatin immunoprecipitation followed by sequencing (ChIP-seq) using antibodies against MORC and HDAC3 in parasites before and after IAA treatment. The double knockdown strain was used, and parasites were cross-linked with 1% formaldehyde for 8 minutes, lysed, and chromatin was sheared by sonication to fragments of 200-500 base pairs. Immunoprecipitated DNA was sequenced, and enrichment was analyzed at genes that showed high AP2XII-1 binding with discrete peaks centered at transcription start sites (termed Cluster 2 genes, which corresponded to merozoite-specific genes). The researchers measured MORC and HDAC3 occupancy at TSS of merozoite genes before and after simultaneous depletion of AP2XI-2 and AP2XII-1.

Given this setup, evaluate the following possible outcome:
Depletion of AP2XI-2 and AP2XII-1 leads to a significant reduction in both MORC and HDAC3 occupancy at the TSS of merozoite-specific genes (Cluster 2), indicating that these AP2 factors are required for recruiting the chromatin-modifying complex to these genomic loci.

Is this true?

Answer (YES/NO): YES